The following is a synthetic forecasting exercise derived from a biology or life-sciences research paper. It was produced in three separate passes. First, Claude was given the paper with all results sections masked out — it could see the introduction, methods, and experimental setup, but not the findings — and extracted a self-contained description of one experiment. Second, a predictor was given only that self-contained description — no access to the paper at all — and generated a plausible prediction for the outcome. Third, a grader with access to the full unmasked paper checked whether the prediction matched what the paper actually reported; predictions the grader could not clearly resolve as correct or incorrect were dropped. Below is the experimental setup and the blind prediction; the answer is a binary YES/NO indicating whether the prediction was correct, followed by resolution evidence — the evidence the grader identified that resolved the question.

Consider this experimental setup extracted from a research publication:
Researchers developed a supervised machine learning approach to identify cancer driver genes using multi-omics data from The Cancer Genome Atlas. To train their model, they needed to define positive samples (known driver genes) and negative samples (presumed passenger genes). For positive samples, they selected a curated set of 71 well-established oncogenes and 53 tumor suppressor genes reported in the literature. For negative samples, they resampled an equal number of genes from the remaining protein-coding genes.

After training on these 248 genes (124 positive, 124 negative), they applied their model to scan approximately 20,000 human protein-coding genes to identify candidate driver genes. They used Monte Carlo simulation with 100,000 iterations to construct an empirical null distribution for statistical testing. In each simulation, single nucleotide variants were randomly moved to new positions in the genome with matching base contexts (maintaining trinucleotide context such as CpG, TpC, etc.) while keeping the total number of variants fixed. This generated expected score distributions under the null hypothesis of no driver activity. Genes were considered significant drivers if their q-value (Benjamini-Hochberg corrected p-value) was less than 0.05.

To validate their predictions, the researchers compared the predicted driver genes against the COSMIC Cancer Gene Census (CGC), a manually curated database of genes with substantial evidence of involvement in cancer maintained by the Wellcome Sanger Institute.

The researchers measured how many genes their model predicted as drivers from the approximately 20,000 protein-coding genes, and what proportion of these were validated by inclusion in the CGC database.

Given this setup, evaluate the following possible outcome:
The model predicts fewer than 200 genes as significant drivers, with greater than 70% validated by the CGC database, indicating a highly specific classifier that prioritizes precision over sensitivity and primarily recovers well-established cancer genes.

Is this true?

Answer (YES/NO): NO